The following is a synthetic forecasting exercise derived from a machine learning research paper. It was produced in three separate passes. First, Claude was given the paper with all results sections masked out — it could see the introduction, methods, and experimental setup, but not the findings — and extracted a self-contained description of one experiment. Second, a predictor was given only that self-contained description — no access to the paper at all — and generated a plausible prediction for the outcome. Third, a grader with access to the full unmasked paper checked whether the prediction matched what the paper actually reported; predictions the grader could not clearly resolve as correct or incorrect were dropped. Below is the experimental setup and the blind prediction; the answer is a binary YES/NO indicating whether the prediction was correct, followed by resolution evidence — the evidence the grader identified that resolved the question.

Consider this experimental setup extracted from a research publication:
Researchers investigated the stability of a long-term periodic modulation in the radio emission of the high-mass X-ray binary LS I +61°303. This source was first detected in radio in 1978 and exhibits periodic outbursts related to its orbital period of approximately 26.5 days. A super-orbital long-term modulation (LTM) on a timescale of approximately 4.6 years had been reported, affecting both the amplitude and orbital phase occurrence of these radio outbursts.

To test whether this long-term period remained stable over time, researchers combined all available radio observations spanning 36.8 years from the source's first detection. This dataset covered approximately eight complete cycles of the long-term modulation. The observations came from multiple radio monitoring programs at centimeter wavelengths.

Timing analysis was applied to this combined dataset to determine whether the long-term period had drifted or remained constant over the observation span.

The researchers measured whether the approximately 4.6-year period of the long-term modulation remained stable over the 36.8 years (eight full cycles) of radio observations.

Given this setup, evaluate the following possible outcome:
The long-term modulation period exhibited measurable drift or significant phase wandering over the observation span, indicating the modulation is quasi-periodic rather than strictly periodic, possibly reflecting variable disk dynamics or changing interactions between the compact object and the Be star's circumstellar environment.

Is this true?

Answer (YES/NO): NO